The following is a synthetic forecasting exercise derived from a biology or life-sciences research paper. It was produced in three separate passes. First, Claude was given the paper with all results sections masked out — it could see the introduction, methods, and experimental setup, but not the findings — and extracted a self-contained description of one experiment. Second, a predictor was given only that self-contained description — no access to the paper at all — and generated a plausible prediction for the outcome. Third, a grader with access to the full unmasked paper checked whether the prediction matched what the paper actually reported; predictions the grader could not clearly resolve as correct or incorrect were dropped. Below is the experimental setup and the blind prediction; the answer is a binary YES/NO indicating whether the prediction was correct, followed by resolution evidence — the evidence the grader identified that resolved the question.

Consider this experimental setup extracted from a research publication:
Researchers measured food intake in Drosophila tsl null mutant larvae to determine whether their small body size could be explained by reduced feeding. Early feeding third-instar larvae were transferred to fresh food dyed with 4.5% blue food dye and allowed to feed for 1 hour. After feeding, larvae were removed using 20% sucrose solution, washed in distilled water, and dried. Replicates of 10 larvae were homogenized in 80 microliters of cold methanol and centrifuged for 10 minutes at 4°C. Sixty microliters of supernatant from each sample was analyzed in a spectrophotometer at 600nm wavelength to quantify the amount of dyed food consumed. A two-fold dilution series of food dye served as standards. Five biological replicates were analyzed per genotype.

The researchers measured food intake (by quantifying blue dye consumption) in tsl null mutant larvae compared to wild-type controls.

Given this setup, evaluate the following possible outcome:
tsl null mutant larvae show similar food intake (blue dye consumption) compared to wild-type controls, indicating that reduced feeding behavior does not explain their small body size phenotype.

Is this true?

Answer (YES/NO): NO